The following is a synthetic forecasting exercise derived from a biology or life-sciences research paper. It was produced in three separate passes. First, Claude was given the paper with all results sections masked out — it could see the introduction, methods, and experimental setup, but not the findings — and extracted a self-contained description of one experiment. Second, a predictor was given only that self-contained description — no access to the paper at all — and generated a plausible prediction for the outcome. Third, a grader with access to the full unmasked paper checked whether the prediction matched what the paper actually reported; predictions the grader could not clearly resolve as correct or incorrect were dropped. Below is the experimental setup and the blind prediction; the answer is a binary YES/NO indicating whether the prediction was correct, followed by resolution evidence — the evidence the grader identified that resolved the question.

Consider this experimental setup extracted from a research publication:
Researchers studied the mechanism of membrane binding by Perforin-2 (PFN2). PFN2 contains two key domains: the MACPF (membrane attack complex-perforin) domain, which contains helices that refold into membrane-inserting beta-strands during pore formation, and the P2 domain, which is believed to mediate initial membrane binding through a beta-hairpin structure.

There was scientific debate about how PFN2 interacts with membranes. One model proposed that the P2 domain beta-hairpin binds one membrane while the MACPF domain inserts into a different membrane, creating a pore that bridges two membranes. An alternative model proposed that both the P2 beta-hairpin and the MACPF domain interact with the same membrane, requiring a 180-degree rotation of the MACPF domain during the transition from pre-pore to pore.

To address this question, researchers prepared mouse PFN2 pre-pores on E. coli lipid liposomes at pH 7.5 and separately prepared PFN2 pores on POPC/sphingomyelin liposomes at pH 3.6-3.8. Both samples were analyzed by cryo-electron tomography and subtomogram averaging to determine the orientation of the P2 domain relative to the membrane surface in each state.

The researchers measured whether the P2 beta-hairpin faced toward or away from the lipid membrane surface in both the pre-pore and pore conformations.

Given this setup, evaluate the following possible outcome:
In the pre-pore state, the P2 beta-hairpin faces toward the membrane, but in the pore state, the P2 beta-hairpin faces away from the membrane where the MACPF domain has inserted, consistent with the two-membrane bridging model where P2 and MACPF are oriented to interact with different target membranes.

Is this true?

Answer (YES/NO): NO